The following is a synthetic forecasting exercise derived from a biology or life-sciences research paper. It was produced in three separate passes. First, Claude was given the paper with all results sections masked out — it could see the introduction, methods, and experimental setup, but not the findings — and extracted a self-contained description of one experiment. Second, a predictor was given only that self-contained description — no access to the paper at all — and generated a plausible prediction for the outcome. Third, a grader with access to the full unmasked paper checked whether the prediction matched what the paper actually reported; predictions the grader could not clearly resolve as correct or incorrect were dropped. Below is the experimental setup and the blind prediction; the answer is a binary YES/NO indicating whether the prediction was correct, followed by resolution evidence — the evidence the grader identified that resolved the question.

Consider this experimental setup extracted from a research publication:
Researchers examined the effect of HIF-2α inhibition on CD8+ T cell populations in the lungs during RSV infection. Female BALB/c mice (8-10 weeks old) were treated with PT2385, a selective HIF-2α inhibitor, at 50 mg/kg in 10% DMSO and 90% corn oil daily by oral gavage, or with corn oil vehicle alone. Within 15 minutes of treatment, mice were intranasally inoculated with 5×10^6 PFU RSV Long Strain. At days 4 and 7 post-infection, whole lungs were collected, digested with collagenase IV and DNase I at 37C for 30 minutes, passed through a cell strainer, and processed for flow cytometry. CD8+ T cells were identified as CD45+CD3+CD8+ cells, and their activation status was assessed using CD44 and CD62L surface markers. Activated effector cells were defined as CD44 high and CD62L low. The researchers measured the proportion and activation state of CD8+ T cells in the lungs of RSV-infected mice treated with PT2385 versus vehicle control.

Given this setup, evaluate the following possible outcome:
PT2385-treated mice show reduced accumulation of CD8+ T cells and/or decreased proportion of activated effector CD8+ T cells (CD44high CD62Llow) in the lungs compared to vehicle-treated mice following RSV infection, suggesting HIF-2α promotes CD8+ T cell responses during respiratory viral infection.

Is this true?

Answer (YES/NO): NO